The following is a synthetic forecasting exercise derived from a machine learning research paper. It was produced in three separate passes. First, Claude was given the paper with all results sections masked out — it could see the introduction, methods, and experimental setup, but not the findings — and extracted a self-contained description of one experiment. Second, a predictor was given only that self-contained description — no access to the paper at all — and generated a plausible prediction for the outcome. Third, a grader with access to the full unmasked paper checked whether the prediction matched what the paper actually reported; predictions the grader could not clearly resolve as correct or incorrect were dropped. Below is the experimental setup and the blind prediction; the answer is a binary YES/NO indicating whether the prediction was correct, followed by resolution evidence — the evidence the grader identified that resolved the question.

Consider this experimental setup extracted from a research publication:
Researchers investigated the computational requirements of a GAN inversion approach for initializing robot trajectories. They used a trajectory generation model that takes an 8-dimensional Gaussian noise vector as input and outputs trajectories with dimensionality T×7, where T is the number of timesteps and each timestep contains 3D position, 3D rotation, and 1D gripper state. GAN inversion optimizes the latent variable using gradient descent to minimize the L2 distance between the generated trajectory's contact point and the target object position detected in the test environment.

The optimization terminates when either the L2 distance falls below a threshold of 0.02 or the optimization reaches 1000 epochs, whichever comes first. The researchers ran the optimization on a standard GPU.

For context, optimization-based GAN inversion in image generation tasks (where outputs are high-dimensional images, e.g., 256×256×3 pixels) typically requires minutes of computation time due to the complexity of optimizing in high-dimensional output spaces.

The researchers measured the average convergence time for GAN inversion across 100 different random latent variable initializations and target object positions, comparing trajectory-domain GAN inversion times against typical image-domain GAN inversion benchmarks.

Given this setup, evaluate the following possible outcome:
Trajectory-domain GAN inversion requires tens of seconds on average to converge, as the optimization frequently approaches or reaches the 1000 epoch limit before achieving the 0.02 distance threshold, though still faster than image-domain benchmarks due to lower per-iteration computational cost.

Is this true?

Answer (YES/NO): NO